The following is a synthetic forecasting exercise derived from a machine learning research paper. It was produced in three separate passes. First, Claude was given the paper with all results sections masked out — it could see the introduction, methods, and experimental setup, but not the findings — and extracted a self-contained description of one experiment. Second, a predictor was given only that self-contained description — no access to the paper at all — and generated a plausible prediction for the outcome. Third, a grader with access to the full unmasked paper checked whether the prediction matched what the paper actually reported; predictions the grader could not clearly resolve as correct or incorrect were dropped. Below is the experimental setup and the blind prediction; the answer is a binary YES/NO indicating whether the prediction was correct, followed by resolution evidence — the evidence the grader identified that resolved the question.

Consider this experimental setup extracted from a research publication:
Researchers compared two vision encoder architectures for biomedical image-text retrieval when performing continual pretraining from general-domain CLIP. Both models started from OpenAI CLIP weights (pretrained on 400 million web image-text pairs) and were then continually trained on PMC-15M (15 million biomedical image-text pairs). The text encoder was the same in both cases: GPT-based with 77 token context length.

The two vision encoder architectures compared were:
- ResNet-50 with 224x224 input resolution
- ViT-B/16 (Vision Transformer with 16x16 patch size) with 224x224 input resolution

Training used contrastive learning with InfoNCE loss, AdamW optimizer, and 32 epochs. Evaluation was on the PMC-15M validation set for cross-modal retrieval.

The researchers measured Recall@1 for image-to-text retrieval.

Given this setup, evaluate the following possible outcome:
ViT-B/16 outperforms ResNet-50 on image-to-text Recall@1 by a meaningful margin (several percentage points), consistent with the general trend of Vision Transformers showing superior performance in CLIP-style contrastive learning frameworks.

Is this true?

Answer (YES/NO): NO